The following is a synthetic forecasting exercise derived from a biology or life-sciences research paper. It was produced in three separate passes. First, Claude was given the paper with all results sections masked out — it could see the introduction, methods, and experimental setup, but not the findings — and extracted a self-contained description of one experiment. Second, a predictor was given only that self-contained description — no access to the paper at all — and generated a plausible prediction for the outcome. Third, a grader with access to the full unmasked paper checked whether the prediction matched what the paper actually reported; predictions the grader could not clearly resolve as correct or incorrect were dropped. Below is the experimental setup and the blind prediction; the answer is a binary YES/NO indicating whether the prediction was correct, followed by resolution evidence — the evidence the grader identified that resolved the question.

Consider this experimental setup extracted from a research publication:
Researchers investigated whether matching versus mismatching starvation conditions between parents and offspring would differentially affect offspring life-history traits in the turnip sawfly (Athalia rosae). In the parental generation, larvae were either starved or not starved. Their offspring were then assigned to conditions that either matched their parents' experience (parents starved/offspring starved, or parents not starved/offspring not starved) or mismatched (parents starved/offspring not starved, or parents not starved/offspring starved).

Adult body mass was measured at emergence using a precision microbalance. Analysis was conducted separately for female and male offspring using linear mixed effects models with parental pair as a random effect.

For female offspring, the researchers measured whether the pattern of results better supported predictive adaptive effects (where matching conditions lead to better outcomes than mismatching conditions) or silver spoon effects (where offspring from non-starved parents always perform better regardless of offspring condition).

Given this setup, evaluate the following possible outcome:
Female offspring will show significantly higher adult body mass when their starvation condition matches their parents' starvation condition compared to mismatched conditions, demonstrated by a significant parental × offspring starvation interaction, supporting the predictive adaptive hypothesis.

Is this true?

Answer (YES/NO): NO